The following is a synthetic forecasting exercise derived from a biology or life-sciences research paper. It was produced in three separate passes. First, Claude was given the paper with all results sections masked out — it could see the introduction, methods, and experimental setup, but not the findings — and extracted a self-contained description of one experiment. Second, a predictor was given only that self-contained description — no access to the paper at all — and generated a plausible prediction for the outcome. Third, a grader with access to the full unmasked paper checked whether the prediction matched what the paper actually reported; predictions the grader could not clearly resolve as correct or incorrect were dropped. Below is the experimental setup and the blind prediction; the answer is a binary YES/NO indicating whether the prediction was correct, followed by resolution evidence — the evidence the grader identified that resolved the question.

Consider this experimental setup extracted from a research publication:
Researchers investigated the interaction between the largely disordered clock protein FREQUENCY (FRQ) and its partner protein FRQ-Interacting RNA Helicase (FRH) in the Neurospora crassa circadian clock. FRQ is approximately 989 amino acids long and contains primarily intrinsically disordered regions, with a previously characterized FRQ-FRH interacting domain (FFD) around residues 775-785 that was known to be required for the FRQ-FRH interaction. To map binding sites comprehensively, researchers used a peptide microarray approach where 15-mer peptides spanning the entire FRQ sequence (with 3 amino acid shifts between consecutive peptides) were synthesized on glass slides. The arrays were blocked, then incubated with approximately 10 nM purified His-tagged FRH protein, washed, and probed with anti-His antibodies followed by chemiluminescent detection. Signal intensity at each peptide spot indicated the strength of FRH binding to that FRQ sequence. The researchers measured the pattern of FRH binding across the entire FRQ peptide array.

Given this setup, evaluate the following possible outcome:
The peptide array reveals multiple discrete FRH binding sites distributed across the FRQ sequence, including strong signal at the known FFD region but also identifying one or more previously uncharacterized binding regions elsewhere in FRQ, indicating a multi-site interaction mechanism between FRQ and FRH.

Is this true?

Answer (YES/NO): YES